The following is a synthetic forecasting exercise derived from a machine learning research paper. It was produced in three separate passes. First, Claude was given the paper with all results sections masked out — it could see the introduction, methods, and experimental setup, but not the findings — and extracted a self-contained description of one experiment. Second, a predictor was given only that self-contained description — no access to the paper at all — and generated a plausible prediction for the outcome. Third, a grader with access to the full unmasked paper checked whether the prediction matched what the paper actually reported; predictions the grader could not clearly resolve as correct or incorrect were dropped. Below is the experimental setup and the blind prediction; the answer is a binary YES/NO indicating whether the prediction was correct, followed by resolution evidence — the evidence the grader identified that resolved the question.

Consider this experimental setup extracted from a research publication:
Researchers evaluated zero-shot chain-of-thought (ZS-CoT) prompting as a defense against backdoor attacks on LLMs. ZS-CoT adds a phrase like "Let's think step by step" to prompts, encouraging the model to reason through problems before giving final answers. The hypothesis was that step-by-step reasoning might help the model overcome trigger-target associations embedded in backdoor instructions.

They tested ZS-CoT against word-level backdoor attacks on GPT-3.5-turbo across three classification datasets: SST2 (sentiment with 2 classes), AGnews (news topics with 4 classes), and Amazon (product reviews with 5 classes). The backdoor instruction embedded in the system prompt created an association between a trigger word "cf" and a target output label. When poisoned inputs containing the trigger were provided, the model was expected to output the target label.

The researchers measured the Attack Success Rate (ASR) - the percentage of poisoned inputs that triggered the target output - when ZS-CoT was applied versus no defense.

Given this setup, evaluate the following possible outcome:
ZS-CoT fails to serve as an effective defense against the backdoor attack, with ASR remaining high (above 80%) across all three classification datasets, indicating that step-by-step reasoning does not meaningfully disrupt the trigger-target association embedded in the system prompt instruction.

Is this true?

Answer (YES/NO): YES